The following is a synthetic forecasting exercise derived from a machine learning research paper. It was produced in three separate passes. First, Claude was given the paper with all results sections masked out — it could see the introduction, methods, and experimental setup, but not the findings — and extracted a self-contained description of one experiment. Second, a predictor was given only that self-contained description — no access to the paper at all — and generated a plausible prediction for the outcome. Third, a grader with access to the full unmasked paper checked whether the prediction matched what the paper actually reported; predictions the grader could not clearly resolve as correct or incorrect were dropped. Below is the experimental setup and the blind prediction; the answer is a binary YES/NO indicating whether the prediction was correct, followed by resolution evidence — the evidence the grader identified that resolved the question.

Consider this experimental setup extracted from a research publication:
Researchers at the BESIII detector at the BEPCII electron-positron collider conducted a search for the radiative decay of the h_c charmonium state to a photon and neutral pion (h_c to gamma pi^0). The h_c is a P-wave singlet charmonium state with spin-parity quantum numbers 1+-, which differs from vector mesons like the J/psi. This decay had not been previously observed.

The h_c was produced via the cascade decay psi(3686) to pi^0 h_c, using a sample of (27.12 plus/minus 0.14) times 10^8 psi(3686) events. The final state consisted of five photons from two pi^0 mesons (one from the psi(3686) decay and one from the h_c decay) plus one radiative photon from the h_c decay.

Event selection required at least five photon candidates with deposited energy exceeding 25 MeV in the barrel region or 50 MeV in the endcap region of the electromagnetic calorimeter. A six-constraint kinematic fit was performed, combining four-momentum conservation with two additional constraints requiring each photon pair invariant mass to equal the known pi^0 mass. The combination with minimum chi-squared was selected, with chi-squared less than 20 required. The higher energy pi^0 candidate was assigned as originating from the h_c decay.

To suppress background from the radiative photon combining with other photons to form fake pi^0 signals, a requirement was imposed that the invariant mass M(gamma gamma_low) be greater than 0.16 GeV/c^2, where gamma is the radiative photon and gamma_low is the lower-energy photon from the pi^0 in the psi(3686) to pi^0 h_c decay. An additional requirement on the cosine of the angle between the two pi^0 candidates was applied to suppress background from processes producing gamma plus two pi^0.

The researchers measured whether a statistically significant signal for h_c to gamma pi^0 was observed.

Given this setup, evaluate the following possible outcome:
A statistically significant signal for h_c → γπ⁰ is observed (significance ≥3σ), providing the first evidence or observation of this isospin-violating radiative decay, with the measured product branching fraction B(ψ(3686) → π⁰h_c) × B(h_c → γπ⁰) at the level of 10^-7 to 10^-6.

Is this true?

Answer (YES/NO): NO